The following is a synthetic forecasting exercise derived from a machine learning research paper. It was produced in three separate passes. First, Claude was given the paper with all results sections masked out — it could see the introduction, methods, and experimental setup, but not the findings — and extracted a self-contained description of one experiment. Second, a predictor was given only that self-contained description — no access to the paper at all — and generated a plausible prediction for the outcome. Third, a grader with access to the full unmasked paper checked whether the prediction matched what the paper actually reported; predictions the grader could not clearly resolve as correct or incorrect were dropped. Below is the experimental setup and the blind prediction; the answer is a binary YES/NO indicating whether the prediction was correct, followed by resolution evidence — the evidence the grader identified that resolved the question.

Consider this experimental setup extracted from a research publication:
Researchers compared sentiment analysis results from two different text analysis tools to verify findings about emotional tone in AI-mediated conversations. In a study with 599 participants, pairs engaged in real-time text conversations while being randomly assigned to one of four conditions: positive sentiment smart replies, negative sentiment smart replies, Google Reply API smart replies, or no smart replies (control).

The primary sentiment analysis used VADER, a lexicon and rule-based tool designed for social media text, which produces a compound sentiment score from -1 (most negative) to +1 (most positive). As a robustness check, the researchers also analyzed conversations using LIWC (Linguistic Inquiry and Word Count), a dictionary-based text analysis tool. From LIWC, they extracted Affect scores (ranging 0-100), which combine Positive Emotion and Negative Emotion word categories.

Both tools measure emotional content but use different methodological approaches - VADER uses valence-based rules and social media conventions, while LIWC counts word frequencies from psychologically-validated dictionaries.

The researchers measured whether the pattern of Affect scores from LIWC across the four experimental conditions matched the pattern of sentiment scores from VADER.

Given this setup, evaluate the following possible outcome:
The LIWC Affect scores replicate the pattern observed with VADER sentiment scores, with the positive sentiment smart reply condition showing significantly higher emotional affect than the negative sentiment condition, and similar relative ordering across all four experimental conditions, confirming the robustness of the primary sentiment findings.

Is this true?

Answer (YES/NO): YES